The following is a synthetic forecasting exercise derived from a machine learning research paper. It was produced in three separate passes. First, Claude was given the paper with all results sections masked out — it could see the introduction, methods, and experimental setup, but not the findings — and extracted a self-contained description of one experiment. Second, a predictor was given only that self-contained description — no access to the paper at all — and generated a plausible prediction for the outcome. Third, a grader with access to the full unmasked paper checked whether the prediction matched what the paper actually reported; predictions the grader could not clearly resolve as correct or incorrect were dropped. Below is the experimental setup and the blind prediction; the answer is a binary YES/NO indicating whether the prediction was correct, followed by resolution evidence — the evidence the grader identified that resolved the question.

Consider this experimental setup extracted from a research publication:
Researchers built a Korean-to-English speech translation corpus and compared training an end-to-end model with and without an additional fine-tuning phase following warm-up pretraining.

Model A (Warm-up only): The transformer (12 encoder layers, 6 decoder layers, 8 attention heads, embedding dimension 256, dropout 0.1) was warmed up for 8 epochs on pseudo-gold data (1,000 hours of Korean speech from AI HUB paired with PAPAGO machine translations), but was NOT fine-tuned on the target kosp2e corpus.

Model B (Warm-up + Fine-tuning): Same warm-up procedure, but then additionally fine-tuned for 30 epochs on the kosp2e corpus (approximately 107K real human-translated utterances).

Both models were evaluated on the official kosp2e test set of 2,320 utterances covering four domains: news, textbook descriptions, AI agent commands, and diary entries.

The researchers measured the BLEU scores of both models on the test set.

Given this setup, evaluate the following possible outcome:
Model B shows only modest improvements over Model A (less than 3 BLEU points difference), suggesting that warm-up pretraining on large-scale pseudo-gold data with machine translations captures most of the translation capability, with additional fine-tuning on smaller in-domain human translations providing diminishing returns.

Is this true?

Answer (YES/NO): NO